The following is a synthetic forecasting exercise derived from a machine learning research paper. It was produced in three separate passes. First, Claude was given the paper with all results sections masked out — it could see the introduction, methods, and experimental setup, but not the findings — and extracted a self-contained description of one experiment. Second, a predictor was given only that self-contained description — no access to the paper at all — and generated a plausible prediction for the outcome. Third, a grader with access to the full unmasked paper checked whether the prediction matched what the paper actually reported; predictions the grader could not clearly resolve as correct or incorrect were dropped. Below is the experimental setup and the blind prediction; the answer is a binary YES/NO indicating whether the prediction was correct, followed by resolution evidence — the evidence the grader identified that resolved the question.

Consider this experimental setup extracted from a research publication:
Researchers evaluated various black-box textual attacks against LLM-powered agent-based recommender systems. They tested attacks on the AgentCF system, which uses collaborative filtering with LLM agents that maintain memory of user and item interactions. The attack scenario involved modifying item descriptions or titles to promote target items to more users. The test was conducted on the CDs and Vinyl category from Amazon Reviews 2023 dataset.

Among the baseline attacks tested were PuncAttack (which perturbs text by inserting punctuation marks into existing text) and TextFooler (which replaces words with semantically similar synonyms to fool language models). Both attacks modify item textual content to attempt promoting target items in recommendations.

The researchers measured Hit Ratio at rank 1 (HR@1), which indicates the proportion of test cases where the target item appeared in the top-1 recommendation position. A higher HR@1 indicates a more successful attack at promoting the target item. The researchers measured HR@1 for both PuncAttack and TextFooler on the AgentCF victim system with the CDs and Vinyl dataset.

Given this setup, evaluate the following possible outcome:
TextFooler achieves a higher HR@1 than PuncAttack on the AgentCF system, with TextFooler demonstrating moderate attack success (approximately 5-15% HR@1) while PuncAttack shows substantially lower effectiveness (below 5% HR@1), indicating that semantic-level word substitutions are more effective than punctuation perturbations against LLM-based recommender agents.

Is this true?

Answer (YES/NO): NO